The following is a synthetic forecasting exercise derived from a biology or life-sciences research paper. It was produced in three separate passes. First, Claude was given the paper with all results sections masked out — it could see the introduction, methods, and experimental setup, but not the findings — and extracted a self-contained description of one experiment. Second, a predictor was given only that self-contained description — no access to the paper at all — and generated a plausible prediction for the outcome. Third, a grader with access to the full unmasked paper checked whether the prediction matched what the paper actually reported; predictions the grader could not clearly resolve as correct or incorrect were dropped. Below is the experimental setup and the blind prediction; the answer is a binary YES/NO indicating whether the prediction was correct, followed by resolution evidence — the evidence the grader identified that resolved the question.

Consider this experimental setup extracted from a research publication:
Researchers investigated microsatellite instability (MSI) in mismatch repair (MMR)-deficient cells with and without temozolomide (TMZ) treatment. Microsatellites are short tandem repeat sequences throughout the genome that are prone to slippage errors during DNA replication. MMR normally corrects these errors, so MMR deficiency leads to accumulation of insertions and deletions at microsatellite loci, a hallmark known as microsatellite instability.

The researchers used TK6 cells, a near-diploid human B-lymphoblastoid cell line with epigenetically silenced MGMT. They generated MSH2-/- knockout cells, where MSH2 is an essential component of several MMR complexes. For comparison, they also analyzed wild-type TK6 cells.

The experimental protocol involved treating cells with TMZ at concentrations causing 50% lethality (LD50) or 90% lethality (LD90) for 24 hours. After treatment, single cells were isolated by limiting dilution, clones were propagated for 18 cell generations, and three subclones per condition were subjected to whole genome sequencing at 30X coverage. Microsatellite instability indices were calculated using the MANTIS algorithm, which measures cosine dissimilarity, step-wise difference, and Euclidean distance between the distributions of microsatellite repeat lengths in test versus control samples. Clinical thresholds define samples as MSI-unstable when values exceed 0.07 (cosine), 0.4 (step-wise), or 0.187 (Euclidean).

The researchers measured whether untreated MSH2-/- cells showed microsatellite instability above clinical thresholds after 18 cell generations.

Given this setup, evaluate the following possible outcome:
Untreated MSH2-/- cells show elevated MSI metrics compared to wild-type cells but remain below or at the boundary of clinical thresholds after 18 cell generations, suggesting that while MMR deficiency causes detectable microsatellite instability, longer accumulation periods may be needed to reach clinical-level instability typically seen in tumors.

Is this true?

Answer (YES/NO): YES